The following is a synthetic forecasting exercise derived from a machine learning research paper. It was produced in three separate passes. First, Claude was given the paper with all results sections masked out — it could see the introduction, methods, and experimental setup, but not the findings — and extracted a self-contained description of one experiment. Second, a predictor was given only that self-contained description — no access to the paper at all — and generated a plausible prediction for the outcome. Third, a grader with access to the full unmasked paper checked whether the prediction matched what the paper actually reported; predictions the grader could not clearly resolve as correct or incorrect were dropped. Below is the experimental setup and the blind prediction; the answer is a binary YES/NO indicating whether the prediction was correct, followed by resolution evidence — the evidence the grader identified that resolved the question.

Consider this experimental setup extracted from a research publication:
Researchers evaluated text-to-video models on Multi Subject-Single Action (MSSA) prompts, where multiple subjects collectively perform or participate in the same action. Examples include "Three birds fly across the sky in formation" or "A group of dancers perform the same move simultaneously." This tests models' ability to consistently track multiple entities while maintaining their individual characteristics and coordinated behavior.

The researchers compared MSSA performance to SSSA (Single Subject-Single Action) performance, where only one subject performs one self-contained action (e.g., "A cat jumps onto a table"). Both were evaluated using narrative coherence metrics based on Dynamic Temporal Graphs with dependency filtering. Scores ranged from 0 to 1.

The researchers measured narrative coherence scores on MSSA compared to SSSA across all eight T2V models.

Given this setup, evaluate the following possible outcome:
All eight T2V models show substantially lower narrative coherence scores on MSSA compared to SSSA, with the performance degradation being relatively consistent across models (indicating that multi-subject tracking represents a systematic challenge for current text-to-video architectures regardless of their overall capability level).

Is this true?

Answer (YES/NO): NO